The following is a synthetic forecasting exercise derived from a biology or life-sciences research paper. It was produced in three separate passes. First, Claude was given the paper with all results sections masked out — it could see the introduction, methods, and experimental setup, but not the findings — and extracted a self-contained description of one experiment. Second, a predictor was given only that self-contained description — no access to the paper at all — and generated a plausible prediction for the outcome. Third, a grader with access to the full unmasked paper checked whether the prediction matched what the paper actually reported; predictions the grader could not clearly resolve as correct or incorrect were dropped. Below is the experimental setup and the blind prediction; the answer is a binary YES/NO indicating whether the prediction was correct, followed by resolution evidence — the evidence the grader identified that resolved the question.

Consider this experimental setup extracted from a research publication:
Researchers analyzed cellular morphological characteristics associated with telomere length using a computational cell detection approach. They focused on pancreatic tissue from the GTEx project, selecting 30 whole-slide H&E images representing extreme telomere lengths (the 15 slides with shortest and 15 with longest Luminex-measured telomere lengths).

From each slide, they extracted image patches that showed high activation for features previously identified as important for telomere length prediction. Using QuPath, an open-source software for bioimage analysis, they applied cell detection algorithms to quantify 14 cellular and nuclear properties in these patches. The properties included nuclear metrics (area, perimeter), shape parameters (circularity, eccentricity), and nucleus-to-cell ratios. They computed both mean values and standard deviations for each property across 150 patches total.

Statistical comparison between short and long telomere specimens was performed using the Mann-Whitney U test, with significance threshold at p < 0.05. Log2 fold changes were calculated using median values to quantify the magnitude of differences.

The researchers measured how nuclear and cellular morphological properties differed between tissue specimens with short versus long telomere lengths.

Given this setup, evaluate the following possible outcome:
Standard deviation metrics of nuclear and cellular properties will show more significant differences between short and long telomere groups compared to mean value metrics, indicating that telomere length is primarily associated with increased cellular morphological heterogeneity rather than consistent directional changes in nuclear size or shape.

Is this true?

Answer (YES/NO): NO